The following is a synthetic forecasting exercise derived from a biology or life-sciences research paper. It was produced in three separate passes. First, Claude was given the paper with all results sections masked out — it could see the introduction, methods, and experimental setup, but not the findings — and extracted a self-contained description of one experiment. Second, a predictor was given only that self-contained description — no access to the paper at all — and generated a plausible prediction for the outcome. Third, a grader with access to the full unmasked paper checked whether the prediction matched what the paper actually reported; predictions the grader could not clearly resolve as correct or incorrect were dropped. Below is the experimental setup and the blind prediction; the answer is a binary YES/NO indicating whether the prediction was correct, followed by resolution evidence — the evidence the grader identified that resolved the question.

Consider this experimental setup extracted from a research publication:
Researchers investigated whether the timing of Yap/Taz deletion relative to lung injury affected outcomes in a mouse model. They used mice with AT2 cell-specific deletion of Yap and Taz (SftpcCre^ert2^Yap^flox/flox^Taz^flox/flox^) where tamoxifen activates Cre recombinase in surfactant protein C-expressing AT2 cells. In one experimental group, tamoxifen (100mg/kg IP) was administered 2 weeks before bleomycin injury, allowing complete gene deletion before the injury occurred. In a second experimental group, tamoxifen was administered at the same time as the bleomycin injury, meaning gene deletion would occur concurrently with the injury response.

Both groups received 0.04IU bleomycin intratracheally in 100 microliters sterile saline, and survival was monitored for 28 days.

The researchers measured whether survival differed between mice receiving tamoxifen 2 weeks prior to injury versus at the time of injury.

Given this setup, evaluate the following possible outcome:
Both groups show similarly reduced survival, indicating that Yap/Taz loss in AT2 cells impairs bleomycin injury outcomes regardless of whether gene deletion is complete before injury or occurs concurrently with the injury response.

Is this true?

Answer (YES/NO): NO